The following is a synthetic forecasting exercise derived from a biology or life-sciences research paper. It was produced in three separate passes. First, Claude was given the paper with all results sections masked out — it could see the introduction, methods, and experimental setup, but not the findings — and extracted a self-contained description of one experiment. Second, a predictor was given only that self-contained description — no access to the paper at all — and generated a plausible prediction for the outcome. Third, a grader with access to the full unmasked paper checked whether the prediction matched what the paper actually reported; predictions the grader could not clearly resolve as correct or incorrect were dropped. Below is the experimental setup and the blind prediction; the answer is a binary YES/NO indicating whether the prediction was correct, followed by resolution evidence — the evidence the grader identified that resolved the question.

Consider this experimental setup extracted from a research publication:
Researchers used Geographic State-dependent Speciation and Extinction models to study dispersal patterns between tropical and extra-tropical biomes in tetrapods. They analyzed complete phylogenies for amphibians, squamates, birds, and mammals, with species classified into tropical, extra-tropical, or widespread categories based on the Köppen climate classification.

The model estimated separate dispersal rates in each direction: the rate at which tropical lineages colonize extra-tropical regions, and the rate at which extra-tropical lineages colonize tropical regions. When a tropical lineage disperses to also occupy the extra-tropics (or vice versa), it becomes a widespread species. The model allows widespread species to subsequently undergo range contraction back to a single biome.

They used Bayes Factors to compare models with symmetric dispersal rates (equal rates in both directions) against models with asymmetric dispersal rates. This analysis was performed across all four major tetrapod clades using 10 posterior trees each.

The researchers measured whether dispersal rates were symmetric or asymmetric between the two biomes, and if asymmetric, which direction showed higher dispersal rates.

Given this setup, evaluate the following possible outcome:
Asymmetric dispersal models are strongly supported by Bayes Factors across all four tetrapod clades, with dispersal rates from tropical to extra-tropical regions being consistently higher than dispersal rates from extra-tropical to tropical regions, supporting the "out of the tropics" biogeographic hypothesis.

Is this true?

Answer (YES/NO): YES